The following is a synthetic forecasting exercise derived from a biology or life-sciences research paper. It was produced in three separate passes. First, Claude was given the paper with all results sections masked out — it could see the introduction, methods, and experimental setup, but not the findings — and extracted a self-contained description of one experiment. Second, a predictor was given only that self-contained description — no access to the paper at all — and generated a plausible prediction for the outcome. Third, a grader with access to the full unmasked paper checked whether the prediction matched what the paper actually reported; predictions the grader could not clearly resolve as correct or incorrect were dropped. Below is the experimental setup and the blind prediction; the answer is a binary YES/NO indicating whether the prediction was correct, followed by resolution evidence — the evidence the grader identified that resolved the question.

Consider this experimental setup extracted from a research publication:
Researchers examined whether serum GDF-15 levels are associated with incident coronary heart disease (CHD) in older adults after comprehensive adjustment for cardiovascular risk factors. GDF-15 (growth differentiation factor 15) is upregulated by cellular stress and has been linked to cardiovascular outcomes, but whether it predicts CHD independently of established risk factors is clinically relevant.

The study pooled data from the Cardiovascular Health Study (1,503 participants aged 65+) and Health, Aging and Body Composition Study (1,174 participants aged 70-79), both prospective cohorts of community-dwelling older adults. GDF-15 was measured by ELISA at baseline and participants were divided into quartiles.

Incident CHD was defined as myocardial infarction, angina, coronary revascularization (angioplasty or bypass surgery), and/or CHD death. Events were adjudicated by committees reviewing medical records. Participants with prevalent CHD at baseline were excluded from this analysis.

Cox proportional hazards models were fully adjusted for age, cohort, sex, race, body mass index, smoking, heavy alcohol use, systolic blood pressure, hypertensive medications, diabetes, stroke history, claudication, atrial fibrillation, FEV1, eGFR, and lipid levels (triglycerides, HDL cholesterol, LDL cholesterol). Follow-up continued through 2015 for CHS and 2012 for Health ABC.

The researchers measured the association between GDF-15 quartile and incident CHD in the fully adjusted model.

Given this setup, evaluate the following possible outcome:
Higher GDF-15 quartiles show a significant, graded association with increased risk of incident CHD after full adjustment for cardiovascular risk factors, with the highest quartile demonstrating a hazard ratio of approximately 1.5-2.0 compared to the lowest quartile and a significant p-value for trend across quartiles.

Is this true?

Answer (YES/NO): NO